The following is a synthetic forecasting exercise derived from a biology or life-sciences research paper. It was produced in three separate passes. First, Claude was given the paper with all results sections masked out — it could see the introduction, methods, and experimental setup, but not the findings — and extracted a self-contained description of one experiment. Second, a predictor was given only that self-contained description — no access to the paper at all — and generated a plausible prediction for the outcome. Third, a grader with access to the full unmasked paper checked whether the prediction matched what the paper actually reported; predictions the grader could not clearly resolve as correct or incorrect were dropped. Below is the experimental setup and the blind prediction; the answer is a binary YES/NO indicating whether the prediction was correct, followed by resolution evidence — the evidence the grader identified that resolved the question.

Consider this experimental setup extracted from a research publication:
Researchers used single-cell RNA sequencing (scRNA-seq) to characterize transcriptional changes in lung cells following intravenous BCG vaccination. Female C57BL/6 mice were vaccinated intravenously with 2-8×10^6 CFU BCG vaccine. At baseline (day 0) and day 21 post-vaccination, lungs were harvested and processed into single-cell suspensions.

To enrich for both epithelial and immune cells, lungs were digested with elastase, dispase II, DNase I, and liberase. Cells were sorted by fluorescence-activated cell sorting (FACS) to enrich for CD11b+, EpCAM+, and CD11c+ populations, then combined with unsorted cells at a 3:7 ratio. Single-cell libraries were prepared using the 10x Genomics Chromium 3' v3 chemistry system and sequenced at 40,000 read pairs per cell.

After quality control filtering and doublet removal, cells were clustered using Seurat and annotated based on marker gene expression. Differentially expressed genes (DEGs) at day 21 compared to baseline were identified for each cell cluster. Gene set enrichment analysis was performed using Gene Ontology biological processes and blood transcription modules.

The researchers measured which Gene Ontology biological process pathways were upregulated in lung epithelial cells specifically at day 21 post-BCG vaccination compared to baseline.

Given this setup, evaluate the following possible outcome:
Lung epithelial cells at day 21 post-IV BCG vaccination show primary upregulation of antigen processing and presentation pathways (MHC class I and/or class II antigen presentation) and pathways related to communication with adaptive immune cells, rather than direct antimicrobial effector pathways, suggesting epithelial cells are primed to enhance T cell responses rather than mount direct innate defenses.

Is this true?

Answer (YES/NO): NO